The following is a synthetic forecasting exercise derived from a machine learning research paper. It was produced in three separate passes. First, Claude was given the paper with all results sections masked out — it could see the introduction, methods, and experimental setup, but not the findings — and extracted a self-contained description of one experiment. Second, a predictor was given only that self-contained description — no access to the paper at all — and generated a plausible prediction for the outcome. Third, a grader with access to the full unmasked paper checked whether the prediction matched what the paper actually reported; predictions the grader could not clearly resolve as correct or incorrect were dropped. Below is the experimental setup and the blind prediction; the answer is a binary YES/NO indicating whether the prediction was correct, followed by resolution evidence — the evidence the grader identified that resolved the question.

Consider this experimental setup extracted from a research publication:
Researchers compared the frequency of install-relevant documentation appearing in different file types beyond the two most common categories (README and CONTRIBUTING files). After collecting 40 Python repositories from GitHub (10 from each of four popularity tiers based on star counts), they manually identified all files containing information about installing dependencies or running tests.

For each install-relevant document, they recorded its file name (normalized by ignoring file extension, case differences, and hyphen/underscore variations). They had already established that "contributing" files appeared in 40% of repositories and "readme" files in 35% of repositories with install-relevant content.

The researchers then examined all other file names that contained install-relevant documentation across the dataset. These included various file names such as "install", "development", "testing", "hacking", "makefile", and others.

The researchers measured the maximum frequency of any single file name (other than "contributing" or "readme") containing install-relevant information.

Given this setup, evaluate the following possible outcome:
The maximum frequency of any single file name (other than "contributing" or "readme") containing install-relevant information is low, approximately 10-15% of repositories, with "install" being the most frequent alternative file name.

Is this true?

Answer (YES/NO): NO